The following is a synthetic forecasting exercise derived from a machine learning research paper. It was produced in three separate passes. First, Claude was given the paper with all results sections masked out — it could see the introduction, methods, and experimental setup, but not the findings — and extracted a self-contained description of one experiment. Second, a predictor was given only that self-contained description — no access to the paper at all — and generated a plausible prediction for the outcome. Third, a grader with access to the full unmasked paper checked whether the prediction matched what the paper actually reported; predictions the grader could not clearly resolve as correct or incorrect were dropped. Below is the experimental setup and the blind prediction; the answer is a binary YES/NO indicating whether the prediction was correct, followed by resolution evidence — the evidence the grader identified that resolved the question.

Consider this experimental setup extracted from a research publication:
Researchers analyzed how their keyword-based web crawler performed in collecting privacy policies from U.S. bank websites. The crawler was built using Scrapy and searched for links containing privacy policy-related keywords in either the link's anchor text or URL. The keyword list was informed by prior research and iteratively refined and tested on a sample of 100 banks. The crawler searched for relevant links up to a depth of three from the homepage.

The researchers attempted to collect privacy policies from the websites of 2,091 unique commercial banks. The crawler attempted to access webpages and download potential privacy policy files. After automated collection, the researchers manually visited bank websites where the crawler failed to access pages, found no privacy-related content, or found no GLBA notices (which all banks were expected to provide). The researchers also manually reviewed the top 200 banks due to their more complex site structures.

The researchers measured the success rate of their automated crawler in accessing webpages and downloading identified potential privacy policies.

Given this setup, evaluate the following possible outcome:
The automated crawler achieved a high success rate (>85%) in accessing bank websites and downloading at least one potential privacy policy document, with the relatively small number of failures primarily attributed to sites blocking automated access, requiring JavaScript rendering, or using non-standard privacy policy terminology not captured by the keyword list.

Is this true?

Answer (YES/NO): YES